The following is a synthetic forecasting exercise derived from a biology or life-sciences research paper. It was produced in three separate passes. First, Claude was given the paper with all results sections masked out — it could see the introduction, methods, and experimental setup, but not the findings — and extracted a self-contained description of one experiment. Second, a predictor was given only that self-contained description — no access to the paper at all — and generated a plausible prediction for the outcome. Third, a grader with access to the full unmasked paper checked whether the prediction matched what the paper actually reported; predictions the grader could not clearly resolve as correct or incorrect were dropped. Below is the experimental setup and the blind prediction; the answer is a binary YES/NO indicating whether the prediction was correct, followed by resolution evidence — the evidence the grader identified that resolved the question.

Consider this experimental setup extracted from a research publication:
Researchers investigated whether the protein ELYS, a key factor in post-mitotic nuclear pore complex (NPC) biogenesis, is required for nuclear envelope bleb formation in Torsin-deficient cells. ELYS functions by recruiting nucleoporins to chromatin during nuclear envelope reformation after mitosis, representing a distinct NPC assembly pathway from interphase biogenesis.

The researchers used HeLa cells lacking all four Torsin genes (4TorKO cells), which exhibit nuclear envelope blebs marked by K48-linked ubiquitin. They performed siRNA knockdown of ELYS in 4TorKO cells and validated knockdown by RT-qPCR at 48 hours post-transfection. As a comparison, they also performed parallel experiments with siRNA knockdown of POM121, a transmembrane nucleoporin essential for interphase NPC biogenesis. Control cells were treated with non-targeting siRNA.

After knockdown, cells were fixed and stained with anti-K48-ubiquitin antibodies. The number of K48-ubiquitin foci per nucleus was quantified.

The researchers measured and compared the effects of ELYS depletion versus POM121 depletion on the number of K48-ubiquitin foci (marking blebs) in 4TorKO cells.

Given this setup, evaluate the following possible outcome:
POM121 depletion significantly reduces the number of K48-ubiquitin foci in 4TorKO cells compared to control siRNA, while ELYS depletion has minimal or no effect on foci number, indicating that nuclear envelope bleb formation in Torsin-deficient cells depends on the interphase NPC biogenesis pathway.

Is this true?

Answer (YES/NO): YES